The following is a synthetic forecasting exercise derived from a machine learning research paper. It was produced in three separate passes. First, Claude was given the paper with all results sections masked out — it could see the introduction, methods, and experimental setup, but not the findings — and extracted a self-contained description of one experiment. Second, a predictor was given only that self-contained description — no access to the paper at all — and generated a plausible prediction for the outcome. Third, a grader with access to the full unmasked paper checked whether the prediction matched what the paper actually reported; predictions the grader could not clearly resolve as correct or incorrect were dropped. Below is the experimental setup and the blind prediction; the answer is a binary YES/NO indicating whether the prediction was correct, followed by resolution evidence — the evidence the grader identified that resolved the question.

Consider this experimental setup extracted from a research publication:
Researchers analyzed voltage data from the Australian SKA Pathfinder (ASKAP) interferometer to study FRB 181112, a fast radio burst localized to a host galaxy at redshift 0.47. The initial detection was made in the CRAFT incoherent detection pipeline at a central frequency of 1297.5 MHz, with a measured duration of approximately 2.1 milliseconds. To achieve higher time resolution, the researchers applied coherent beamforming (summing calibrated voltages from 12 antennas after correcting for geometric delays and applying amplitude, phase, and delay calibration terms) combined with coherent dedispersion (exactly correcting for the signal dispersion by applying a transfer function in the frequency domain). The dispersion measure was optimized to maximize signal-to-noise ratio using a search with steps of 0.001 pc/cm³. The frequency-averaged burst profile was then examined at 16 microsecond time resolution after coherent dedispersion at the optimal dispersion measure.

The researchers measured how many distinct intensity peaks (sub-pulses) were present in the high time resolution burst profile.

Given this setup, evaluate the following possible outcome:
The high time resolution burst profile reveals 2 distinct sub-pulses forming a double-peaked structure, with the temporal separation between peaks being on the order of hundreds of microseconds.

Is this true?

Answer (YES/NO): NO